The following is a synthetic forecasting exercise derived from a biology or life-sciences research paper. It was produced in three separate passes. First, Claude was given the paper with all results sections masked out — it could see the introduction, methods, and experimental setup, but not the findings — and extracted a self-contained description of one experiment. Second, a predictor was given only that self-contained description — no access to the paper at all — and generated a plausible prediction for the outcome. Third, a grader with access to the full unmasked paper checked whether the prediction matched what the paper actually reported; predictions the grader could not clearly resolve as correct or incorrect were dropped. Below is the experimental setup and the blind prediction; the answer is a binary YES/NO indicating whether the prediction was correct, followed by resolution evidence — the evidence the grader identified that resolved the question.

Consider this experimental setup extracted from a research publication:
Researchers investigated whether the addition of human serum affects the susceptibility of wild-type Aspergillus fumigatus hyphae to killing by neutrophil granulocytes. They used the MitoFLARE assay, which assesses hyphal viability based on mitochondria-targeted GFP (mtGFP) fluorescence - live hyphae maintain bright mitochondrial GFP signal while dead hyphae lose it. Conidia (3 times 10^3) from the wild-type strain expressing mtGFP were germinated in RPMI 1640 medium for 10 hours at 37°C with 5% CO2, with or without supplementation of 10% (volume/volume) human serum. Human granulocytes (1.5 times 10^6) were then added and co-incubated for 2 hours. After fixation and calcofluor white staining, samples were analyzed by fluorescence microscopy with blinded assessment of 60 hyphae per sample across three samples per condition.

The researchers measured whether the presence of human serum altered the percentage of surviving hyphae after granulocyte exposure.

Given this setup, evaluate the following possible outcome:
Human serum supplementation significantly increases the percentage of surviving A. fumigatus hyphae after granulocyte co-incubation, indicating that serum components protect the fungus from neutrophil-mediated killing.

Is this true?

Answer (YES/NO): NO